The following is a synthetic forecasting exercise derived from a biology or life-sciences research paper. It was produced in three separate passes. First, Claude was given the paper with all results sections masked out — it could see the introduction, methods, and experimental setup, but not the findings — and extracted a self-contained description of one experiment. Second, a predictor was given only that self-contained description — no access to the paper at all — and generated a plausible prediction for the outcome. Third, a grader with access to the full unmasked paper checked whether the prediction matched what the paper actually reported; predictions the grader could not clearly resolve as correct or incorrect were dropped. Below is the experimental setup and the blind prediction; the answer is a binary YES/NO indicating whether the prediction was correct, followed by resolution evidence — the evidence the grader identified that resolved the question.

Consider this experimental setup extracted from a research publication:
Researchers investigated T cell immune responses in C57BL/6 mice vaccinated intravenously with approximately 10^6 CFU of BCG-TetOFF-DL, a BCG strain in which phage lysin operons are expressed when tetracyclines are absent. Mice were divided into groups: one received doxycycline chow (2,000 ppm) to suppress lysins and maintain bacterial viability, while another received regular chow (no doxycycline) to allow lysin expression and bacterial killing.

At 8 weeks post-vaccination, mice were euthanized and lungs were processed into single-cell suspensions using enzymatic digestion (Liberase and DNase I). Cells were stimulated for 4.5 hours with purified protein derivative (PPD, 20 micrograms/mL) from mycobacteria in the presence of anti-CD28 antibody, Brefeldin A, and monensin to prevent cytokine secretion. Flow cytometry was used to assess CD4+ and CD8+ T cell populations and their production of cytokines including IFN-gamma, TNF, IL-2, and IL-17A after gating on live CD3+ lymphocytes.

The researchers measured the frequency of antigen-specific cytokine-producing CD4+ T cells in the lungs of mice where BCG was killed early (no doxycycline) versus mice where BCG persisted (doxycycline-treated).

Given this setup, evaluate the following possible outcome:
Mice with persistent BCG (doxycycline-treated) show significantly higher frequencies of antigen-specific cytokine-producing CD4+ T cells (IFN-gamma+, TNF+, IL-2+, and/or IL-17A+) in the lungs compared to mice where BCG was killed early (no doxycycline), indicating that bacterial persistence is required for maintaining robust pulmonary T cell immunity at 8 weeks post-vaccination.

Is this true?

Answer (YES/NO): NO